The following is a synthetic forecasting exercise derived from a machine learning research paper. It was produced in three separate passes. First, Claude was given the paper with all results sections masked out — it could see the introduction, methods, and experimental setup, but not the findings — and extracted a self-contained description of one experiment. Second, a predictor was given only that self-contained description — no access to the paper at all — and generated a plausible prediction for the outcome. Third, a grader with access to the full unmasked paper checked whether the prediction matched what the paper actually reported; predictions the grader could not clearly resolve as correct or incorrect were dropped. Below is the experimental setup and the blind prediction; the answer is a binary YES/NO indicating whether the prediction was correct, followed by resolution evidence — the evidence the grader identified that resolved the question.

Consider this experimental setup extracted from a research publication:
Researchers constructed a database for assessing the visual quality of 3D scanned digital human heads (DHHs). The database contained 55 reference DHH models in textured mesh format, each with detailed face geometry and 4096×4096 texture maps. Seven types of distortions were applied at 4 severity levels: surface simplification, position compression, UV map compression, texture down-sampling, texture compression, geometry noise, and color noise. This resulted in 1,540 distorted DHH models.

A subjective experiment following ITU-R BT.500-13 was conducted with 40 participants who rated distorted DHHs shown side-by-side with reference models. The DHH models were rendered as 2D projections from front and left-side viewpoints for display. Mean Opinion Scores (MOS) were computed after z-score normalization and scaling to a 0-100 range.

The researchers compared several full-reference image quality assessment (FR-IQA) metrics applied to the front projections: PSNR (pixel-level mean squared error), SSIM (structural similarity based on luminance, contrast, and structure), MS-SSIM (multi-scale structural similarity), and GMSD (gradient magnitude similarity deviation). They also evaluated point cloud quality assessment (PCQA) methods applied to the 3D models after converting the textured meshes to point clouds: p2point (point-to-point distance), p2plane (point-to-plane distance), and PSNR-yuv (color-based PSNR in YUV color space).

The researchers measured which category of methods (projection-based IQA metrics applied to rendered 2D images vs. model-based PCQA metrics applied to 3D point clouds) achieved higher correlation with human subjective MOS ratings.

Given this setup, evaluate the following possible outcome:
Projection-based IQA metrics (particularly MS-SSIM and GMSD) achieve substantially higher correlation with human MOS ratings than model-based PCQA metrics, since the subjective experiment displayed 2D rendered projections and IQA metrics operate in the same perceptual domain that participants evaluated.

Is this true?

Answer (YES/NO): YES